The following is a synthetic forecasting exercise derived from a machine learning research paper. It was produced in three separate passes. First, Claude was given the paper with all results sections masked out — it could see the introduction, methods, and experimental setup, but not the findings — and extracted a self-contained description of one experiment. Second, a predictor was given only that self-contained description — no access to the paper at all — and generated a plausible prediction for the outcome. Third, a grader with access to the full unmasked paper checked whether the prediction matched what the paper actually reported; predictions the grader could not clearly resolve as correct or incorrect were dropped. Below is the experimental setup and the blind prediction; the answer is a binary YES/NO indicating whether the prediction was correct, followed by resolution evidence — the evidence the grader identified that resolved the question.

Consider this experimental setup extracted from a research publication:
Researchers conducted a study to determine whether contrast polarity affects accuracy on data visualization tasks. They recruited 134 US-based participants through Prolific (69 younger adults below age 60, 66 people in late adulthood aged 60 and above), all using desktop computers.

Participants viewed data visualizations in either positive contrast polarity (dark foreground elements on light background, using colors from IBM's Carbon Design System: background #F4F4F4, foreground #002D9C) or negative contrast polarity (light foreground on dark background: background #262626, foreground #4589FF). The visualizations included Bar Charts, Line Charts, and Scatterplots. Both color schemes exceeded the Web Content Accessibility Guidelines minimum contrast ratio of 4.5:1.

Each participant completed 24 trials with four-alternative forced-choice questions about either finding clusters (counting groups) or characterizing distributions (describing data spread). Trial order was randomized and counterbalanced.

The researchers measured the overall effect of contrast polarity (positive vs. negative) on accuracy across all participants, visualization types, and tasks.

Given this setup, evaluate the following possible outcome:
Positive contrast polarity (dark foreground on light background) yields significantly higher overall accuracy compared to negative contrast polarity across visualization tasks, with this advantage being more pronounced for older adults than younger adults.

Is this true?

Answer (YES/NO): NO